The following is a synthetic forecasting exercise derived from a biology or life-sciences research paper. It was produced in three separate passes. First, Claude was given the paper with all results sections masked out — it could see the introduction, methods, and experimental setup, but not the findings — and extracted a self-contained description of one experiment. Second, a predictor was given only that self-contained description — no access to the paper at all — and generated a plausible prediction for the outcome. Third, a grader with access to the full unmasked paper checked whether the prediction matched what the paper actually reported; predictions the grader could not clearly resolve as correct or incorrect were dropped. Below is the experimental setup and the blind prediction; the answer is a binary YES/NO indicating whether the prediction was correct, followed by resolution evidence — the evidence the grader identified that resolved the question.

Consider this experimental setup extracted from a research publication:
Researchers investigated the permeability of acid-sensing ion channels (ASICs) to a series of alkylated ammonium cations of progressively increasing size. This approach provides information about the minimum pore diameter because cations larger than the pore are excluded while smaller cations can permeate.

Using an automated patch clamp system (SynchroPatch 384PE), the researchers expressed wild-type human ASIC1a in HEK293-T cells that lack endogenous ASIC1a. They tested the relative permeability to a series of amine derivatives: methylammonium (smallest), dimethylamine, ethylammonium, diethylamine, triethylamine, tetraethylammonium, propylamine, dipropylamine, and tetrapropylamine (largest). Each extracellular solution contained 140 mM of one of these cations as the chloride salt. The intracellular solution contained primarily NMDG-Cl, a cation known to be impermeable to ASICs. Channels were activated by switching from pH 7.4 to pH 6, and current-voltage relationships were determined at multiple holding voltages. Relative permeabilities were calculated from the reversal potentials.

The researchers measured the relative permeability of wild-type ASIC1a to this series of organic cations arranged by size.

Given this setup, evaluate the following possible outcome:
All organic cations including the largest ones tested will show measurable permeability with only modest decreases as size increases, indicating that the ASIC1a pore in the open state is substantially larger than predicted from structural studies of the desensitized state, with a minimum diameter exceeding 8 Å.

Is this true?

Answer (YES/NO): NO